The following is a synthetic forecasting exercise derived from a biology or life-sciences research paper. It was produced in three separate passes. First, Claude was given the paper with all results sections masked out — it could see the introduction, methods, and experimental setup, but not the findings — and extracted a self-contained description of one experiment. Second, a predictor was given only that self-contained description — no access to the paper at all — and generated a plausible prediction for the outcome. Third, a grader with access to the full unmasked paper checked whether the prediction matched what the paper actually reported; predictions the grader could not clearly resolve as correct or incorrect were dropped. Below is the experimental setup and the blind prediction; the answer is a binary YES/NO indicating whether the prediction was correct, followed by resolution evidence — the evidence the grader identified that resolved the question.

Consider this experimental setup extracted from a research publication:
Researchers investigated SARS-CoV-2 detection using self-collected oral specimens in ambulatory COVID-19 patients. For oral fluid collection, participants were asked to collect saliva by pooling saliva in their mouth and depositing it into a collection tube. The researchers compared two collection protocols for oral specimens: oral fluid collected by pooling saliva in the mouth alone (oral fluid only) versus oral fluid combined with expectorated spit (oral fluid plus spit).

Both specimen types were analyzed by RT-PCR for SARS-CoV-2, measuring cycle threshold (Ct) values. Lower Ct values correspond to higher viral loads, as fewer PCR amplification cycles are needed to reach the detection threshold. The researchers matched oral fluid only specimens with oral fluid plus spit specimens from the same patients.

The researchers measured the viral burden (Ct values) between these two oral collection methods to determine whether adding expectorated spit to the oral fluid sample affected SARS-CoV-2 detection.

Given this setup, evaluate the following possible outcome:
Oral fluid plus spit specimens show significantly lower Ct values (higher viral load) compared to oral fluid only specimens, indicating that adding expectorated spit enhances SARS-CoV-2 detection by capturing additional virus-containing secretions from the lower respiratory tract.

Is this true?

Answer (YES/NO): NO